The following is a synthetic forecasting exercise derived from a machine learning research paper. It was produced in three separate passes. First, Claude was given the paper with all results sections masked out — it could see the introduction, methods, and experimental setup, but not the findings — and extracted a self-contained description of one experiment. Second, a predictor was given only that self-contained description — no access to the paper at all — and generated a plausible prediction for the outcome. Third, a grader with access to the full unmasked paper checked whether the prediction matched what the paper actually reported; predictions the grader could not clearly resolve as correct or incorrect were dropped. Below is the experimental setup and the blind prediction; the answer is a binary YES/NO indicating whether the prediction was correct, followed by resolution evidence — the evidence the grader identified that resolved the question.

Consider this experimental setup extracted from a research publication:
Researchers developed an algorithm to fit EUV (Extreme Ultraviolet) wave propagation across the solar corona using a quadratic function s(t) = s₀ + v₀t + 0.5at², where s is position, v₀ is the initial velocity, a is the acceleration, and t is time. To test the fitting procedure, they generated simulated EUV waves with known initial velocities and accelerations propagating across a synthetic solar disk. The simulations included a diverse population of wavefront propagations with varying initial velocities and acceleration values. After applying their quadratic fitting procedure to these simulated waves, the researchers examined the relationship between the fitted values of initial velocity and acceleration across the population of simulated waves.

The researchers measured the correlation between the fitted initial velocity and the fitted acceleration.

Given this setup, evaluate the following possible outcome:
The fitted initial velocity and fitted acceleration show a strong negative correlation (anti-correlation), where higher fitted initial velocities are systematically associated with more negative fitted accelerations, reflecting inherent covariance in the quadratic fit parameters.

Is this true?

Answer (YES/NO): YES